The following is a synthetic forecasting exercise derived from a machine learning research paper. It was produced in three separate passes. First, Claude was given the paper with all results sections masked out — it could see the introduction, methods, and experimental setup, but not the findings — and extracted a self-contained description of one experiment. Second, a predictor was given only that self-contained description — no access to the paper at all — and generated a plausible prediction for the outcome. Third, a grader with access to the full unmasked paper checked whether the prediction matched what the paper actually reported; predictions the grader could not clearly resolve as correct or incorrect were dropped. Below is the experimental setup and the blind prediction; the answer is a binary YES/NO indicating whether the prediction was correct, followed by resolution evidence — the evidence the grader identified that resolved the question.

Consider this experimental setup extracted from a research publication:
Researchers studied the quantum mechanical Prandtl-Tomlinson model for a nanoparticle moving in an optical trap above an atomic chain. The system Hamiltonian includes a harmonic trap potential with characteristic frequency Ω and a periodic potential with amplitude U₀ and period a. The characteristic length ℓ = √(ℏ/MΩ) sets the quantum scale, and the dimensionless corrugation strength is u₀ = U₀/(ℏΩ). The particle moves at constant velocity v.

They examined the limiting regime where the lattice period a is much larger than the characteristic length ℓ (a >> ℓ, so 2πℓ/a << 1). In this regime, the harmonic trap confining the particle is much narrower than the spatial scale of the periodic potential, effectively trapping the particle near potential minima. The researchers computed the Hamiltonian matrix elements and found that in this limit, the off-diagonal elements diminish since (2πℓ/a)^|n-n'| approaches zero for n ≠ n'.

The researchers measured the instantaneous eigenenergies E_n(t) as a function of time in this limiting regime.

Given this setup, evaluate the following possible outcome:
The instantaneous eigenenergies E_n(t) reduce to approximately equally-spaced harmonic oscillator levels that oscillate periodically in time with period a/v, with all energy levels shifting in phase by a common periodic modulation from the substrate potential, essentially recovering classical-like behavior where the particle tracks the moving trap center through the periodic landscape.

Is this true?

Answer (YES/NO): YES